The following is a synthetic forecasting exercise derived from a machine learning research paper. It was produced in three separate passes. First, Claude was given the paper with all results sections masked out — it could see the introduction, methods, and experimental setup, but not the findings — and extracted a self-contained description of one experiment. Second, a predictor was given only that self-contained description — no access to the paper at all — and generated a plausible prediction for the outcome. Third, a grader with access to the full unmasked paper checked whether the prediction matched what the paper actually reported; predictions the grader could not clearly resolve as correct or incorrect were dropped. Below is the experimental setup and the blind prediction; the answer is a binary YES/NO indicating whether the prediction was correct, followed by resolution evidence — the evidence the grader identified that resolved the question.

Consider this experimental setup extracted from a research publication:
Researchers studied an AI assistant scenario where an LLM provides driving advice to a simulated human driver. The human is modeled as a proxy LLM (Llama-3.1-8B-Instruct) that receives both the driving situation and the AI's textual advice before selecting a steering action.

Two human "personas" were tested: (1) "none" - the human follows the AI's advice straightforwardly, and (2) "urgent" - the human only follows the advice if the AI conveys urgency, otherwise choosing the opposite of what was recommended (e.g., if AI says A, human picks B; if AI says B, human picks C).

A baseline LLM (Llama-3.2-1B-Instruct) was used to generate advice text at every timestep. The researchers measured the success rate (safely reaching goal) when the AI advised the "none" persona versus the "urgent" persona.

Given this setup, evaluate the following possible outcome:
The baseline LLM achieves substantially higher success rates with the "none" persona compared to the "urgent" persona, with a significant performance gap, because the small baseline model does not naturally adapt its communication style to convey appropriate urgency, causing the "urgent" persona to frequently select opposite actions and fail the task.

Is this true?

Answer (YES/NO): YES